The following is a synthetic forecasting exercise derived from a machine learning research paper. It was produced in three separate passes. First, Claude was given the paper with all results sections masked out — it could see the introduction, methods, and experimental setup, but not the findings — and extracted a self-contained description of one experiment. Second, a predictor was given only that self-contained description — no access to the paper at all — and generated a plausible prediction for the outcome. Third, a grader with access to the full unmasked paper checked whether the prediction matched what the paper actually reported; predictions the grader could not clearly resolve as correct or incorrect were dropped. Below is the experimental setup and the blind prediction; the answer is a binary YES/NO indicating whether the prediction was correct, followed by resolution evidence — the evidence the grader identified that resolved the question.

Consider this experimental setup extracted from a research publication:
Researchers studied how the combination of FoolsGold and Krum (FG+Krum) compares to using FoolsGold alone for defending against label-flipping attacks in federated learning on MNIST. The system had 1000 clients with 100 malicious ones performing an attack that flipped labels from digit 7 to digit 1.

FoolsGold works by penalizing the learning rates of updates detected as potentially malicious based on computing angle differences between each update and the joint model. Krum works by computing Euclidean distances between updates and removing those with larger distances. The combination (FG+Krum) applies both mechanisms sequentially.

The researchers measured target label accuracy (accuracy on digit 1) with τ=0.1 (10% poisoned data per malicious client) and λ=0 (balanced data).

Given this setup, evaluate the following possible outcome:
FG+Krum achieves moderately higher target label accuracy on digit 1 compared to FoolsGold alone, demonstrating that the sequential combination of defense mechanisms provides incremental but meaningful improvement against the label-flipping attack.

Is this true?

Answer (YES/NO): NO